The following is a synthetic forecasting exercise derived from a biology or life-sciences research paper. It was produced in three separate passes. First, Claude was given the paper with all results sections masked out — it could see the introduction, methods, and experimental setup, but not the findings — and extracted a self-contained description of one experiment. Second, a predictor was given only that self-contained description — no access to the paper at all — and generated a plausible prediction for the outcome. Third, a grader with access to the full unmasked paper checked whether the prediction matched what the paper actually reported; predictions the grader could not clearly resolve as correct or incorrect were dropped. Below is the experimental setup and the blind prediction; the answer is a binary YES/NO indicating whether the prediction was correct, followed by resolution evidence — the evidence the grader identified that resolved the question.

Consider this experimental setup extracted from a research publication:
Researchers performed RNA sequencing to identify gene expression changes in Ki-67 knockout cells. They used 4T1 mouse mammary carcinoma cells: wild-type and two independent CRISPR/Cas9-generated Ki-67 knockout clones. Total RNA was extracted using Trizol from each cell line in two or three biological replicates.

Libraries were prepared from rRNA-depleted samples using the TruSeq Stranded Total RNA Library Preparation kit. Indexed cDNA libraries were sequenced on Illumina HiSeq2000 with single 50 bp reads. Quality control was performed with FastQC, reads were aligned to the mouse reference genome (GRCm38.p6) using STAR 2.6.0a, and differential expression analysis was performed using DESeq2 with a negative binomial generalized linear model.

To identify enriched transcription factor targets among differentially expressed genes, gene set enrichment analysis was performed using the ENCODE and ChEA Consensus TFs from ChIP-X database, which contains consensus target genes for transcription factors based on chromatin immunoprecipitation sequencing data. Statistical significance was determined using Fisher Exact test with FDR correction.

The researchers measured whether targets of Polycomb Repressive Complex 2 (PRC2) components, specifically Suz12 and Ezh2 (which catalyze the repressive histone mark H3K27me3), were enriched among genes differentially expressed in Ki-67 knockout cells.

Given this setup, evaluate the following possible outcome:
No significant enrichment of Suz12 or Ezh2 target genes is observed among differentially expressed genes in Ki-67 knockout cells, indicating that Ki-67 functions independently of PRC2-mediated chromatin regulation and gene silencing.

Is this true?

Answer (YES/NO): NO